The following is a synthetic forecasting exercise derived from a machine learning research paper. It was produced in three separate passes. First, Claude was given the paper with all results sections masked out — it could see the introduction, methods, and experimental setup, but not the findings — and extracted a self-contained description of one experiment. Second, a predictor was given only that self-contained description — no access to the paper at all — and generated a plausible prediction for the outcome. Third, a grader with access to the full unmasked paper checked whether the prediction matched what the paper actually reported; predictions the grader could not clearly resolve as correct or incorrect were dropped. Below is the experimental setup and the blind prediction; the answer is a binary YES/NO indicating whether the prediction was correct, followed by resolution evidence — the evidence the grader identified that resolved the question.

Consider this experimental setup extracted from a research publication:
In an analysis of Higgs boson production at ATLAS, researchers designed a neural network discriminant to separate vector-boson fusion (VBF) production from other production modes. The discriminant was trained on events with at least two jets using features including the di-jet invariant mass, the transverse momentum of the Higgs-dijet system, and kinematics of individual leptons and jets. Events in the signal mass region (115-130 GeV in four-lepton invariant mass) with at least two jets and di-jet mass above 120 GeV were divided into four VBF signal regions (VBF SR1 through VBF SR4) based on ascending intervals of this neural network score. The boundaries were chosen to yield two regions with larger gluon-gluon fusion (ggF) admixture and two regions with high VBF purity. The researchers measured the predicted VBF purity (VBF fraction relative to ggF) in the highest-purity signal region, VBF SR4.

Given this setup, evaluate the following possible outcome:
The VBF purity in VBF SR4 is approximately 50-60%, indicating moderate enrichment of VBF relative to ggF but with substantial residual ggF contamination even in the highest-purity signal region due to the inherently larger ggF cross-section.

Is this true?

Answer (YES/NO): NO